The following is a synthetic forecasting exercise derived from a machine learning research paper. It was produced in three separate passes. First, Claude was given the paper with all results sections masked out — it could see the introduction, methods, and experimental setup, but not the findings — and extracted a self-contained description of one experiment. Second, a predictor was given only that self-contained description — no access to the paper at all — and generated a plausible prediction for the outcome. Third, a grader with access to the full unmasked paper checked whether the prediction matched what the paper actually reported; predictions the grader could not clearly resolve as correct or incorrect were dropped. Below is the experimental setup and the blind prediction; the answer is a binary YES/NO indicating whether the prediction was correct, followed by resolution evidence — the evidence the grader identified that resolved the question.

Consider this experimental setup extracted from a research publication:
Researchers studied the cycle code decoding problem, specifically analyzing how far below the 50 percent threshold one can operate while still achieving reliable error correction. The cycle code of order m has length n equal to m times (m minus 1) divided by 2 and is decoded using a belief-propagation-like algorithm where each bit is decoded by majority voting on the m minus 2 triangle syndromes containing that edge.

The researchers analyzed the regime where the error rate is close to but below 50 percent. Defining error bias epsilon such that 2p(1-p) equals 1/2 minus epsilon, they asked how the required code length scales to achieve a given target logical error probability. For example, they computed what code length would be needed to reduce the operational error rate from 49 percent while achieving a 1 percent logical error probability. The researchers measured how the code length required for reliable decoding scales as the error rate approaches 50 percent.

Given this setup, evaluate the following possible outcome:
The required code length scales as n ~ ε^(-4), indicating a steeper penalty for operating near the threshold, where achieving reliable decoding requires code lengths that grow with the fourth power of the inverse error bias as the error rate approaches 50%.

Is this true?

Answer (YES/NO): YES